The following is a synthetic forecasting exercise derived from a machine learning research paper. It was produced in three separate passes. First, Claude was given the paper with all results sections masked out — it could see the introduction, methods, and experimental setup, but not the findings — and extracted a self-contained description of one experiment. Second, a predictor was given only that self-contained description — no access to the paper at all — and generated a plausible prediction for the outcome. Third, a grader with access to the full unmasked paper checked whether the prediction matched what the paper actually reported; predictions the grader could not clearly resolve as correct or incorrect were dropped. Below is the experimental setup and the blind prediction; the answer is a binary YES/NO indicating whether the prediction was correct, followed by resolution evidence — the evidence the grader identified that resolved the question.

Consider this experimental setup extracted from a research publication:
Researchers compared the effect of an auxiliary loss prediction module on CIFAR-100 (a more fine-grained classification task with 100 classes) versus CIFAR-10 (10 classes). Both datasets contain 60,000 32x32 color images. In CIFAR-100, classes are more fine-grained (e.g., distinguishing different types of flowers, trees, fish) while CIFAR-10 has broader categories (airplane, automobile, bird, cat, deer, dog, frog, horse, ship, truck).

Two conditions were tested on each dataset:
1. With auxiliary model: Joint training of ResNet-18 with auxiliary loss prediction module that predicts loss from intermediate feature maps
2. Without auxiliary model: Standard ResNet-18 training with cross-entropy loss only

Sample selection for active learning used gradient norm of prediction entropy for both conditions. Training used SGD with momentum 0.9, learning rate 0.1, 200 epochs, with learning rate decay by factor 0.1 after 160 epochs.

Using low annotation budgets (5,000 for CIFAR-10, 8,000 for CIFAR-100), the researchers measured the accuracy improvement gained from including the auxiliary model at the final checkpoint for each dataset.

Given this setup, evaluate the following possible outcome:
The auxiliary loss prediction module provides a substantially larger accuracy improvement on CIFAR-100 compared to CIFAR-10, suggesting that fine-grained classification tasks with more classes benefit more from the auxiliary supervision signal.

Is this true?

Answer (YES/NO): NO